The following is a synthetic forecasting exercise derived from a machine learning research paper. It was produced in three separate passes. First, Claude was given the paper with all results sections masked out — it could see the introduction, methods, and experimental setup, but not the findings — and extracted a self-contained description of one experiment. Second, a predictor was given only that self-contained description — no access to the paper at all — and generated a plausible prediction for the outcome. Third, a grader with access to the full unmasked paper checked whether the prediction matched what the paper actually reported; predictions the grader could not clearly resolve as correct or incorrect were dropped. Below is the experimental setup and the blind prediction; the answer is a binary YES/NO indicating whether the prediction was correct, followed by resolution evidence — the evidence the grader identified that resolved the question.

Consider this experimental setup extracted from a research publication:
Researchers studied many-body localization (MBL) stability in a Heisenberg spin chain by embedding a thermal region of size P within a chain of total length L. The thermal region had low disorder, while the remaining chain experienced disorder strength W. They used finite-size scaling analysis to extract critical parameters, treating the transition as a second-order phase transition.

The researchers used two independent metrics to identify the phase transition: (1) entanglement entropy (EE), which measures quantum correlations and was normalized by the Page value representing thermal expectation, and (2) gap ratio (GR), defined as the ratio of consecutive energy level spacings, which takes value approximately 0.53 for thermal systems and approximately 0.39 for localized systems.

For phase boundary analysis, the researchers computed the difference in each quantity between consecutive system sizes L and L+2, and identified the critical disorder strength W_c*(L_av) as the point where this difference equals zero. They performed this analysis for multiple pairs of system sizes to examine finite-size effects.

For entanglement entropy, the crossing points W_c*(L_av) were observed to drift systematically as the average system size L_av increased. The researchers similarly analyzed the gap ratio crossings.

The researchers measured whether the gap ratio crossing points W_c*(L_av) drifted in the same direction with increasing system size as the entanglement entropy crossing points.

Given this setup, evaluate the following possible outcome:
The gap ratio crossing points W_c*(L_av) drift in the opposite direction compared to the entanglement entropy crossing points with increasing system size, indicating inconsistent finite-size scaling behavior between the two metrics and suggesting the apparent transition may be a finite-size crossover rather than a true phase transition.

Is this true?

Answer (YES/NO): NO